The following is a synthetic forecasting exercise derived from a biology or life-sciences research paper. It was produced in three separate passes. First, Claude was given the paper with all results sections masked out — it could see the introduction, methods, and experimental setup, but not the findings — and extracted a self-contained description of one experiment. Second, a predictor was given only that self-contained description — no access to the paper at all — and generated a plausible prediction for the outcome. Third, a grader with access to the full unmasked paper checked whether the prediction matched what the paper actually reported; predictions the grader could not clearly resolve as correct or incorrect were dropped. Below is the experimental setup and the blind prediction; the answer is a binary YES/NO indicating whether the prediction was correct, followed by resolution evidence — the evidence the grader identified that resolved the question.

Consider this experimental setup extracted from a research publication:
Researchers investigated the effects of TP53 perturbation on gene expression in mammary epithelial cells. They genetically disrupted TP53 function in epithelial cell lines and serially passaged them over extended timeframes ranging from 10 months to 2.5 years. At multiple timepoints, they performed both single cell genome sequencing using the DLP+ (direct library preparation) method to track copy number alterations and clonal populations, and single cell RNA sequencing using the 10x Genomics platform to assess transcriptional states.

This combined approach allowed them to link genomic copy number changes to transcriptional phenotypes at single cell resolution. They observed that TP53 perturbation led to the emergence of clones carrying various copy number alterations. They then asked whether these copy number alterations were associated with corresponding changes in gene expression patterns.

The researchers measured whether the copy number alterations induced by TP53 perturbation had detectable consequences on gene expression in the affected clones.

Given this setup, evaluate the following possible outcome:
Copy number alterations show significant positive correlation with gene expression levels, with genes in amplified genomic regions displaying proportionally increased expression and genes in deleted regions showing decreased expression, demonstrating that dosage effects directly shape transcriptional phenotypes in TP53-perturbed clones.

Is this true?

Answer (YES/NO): YES